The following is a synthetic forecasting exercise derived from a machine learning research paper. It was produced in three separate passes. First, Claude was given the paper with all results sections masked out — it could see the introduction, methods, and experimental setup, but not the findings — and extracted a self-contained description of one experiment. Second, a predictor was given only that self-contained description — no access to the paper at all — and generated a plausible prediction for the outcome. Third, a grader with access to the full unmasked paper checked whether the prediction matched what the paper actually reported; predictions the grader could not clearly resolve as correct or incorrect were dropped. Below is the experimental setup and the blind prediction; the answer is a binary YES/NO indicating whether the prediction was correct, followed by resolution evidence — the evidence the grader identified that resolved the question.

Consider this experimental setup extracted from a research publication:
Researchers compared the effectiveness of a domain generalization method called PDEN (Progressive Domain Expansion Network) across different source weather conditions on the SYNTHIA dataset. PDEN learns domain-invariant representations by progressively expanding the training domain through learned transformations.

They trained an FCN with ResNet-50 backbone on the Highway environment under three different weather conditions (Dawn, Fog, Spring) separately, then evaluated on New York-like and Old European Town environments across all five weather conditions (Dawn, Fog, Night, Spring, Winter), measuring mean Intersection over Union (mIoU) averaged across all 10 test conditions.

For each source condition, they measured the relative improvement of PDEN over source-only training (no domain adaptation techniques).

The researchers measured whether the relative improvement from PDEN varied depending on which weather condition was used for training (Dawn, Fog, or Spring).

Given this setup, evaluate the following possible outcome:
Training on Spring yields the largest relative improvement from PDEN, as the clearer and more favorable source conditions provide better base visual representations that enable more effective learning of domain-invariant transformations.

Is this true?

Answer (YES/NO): NO